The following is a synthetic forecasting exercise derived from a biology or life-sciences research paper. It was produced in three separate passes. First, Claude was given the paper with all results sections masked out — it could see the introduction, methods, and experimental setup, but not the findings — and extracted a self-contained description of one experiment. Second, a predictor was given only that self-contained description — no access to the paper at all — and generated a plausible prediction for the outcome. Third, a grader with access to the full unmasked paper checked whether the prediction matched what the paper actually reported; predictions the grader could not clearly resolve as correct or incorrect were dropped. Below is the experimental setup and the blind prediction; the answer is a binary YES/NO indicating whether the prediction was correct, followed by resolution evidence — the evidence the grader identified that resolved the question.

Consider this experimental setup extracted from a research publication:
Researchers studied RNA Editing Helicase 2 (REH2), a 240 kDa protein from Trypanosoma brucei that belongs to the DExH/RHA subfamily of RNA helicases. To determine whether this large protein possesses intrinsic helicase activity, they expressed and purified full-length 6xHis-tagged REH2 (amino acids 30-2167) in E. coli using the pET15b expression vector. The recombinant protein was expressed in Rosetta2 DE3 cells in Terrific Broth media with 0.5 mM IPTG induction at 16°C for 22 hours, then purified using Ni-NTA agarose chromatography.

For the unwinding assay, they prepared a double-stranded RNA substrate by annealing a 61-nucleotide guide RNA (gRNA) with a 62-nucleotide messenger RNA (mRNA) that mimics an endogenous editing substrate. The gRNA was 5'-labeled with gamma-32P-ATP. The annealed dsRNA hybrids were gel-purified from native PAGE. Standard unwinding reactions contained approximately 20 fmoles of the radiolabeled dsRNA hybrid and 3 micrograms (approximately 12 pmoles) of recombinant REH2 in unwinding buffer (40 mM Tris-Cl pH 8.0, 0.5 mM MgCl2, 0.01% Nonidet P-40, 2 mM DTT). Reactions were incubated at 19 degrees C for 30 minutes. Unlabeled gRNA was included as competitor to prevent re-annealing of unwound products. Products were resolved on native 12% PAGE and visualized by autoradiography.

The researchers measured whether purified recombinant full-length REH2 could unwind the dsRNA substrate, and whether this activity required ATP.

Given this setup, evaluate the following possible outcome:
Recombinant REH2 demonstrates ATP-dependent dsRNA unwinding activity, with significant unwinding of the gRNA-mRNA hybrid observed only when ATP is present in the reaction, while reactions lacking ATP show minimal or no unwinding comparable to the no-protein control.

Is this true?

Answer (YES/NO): YES